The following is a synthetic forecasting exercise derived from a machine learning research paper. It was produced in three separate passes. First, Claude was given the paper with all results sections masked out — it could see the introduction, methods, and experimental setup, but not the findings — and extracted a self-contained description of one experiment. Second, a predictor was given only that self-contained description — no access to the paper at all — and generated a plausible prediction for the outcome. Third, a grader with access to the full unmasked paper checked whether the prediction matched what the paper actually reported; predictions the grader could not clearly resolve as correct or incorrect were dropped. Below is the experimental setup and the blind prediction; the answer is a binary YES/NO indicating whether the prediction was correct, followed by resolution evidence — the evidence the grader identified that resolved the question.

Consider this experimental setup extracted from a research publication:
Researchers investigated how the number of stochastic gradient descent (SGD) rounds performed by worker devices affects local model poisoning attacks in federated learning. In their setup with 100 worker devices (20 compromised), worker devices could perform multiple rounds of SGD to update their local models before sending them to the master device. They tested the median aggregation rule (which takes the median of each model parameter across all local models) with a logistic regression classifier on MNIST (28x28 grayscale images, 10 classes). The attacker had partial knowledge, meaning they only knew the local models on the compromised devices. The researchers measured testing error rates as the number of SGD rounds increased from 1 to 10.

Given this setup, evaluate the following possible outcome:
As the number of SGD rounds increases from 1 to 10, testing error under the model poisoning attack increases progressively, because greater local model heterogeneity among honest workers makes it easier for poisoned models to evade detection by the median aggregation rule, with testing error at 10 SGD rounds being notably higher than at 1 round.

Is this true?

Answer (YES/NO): NO